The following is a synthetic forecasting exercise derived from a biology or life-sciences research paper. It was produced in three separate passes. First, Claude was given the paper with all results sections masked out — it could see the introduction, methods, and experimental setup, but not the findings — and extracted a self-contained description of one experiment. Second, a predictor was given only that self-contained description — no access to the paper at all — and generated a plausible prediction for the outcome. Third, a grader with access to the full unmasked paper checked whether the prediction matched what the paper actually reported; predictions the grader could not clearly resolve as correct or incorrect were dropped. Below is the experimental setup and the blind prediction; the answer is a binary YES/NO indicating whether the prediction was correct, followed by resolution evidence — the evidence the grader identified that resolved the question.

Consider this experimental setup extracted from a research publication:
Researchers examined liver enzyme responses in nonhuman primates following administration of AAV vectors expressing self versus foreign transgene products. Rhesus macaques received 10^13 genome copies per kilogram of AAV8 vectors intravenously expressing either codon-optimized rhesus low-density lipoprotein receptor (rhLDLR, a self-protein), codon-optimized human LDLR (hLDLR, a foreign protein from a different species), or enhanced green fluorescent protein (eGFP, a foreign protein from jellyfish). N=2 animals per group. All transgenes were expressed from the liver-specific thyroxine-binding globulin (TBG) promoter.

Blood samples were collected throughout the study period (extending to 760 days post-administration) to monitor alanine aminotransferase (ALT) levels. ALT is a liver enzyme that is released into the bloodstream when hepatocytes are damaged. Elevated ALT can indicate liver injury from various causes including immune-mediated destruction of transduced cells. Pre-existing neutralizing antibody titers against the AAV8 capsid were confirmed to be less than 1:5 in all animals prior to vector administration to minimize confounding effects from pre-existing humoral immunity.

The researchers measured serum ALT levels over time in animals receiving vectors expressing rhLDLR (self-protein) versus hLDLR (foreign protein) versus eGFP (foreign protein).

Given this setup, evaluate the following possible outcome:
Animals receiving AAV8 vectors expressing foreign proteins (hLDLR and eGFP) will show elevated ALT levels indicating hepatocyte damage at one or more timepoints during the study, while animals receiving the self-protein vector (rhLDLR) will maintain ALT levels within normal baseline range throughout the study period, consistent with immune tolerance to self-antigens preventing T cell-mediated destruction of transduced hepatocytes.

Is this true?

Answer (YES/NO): YES